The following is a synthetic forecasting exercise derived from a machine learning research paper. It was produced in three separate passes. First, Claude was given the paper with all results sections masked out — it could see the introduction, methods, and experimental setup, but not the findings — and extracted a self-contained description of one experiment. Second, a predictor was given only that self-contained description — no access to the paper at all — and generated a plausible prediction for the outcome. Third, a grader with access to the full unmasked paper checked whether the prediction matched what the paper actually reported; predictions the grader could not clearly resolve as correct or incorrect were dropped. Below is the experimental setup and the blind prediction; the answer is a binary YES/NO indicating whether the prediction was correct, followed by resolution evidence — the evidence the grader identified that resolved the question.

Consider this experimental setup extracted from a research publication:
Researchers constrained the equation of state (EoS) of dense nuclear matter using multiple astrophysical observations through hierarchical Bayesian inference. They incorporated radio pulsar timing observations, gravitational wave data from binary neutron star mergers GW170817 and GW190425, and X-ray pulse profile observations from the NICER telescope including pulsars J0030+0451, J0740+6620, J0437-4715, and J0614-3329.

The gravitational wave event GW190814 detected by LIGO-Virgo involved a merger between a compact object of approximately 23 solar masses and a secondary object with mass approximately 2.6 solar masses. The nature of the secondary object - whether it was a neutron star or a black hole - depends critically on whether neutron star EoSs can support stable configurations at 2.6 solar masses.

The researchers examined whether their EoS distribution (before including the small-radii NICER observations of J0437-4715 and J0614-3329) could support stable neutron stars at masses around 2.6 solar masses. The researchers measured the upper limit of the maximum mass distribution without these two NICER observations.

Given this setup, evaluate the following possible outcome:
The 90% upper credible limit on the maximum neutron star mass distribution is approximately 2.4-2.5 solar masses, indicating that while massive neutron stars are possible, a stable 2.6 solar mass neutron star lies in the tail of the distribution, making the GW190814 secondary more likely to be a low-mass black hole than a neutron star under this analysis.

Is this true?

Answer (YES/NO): NO